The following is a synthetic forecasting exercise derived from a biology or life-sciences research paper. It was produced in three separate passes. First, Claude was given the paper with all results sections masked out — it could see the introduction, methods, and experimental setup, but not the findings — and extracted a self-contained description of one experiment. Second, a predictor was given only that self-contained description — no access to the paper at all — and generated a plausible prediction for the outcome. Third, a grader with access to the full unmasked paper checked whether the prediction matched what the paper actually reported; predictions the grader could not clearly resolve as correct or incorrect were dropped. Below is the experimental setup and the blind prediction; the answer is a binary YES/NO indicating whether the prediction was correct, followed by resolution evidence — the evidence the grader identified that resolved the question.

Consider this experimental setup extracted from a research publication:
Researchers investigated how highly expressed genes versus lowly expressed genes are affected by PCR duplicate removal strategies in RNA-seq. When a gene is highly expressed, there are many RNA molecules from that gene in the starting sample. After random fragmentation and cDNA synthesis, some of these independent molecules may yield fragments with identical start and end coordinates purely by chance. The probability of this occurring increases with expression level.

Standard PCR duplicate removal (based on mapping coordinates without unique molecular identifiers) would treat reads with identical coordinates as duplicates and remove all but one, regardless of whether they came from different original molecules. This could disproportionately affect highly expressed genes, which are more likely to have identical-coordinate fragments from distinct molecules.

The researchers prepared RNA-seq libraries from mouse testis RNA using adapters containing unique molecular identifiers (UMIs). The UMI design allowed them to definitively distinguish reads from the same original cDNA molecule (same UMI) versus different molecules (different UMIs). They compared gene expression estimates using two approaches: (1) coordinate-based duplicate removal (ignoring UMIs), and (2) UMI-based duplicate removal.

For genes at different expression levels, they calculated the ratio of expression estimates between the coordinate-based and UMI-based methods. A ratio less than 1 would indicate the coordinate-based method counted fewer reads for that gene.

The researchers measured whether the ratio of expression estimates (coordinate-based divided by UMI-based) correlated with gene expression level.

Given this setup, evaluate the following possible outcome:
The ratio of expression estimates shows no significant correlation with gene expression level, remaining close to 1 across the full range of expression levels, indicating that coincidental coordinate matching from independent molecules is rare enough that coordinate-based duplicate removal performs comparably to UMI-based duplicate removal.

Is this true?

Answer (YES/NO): NO